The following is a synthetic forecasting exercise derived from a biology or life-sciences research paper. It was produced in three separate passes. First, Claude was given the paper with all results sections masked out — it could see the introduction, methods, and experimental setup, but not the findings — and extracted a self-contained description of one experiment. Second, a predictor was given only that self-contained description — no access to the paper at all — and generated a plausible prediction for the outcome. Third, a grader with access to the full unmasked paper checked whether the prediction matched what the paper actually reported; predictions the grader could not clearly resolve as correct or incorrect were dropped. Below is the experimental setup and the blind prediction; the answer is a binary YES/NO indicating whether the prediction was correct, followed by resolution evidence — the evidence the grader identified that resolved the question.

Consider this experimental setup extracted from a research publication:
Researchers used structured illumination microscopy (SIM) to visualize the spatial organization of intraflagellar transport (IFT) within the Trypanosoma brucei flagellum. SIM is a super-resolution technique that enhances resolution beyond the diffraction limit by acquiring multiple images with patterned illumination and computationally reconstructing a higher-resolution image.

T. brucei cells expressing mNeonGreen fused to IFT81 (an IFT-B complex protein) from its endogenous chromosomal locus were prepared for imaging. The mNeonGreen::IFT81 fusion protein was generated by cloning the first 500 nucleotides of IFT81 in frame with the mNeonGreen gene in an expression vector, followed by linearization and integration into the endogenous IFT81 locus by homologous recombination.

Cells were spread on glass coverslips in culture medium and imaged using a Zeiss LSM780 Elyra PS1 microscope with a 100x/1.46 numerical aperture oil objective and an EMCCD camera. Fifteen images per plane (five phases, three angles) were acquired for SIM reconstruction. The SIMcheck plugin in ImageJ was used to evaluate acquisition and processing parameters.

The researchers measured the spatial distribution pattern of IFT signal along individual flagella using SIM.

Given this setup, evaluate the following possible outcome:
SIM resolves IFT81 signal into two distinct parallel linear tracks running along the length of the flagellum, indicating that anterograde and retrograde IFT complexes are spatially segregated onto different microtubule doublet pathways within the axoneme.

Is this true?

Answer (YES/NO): NO